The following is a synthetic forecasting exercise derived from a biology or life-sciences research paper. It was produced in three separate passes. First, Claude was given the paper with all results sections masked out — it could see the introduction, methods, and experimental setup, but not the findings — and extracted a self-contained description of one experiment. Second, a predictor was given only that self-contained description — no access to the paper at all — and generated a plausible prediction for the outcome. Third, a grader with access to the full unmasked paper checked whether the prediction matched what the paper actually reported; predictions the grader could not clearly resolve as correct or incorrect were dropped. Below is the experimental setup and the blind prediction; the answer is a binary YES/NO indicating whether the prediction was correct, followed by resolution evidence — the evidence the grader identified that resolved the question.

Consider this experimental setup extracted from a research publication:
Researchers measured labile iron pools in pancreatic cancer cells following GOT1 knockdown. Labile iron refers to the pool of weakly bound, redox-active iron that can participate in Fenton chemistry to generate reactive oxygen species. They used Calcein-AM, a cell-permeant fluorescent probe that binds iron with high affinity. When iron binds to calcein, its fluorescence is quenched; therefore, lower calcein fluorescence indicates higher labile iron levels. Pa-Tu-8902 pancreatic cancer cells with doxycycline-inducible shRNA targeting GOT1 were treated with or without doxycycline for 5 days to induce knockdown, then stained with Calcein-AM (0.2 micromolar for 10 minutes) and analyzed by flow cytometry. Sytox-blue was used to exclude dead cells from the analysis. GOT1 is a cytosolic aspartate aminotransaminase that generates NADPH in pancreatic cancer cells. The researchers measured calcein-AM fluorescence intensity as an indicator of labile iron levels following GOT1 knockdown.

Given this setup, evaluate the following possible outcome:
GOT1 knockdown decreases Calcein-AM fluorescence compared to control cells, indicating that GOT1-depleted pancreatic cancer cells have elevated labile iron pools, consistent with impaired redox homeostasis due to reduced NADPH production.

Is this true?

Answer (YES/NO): YES